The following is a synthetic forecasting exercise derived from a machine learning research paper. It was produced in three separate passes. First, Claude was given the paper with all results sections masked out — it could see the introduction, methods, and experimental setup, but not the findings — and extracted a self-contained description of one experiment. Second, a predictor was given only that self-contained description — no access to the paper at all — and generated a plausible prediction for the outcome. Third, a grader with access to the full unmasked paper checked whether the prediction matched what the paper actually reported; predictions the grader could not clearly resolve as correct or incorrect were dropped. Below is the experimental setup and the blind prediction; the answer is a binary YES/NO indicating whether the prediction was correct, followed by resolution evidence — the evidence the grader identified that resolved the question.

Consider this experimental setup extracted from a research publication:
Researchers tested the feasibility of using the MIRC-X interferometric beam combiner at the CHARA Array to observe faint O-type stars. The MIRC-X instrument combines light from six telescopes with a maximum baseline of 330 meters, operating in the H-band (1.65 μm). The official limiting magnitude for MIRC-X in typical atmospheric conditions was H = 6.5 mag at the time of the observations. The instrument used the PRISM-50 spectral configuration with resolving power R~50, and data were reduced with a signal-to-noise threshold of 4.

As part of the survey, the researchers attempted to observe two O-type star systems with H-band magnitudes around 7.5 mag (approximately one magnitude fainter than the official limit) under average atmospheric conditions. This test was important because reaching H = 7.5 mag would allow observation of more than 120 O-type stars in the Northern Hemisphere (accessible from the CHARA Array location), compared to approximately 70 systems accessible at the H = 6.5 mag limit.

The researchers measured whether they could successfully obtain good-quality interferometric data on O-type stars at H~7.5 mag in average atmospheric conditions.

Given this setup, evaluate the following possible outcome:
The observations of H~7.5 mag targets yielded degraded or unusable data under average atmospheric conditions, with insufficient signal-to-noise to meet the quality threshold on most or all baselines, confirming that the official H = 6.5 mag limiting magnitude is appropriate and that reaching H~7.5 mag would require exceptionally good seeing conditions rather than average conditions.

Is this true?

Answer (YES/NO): NO